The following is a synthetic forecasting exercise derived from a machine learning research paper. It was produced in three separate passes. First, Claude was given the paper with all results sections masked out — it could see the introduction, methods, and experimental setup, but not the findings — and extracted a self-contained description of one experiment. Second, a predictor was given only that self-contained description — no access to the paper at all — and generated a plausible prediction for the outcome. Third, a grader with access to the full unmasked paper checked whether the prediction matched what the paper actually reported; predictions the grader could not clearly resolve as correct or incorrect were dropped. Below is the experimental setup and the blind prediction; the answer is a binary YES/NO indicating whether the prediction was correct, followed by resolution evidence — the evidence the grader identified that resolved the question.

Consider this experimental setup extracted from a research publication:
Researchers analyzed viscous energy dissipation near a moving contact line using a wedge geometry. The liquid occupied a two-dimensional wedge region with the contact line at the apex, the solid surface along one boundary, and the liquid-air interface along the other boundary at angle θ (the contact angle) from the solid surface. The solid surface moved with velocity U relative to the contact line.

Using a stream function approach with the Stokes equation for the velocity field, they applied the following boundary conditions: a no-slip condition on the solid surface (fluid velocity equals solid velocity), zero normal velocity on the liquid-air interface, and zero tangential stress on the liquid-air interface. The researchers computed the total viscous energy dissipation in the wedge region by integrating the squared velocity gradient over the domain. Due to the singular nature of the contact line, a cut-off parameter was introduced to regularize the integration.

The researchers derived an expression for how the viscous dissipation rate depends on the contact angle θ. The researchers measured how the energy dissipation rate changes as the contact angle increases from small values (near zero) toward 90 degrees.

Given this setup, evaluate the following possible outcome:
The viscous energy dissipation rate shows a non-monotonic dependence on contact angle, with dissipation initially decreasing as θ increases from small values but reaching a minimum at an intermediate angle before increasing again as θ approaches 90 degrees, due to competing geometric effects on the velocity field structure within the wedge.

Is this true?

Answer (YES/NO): NO